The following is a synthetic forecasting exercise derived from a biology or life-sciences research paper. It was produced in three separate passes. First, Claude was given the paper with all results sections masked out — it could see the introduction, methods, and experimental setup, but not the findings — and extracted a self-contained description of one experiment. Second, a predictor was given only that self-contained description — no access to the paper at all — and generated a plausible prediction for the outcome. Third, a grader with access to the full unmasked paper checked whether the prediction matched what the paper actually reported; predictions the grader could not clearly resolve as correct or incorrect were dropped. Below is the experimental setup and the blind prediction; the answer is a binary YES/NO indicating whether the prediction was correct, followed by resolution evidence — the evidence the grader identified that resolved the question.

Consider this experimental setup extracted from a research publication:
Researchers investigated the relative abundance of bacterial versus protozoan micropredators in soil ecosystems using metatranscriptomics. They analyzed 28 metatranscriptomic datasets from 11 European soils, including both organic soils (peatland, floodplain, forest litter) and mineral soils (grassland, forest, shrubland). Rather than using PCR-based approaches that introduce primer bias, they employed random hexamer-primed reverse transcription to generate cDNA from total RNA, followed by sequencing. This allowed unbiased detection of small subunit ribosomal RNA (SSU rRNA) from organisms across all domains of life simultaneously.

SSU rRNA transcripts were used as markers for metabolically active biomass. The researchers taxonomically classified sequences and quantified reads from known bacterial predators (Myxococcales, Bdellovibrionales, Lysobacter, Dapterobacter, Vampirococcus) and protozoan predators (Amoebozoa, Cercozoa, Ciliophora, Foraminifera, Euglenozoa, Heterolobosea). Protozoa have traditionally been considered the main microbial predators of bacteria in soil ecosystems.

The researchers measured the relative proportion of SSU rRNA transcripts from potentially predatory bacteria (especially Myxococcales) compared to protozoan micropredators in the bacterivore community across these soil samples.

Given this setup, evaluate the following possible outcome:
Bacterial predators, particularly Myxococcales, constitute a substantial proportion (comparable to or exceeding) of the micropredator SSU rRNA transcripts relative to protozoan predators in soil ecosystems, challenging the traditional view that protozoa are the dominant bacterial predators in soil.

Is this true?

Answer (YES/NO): YES